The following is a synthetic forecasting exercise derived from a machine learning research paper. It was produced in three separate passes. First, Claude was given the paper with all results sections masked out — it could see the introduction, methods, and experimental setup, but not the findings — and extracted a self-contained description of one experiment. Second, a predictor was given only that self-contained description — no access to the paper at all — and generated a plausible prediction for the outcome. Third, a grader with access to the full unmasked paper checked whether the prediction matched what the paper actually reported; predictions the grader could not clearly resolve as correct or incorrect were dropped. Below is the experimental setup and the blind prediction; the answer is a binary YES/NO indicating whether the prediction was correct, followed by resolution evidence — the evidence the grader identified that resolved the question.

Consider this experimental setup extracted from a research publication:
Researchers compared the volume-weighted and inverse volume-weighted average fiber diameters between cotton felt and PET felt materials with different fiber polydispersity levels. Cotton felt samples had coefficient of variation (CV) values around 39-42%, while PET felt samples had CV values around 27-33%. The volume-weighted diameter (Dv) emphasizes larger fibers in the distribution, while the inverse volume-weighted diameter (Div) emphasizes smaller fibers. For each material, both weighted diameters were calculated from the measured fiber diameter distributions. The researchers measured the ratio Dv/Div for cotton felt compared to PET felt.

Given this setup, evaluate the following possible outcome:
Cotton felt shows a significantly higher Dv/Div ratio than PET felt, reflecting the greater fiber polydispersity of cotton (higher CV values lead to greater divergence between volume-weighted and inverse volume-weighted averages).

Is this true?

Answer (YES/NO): YES